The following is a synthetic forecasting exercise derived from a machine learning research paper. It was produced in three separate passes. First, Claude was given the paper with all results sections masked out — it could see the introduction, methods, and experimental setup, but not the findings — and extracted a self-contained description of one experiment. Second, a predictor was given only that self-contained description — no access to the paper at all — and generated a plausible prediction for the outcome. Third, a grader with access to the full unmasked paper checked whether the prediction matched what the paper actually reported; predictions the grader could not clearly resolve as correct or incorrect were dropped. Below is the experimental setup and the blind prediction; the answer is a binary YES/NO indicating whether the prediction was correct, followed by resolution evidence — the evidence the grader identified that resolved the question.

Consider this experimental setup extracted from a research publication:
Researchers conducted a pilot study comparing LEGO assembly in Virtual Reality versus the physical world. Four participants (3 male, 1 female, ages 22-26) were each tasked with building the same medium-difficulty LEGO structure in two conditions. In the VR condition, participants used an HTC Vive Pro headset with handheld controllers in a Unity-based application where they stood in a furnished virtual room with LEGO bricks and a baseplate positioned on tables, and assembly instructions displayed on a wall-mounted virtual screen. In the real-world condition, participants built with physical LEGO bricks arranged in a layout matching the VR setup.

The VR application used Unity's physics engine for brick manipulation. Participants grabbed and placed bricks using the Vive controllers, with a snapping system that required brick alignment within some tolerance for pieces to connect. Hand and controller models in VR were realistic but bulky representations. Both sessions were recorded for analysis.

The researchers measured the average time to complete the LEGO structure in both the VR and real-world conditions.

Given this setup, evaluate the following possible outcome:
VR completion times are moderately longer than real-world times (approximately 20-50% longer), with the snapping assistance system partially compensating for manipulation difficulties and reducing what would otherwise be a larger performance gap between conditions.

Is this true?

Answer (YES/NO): NO